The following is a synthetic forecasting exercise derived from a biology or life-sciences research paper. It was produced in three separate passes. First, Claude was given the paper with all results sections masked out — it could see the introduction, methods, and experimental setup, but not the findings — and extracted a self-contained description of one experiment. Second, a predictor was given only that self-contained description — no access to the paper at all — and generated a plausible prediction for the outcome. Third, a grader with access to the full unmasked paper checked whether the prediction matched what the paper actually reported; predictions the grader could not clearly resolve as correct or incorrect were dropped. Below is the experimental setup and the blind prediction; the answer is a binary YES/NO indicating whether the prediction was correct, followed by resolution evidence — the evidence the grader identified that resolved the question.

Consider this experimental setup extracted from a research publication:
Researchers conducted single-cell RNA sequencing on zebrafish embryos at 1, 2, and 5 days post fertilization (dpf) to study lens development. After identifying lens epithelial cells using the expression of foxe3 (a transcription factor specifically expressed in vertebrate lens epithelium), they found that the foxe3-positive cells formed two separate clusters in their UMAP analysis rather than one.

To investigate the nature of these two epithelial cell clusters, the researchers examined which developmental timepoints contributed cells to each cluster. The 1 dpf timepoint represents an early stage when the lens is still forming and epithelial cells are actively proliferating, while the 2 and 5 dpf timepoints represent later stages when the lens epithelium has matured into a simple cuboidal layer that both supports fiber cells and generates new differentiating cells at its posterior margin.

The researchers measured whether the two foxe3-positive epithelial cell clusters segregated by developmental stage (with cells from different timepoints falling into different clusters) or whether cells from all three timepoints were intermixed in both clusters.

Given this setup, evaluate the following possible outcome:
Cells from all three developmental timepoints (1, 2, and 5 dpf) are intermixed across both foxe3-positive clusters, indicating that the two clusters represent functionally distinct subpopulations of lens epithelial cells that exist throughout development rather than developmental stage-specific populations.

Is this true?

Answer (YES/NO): NO